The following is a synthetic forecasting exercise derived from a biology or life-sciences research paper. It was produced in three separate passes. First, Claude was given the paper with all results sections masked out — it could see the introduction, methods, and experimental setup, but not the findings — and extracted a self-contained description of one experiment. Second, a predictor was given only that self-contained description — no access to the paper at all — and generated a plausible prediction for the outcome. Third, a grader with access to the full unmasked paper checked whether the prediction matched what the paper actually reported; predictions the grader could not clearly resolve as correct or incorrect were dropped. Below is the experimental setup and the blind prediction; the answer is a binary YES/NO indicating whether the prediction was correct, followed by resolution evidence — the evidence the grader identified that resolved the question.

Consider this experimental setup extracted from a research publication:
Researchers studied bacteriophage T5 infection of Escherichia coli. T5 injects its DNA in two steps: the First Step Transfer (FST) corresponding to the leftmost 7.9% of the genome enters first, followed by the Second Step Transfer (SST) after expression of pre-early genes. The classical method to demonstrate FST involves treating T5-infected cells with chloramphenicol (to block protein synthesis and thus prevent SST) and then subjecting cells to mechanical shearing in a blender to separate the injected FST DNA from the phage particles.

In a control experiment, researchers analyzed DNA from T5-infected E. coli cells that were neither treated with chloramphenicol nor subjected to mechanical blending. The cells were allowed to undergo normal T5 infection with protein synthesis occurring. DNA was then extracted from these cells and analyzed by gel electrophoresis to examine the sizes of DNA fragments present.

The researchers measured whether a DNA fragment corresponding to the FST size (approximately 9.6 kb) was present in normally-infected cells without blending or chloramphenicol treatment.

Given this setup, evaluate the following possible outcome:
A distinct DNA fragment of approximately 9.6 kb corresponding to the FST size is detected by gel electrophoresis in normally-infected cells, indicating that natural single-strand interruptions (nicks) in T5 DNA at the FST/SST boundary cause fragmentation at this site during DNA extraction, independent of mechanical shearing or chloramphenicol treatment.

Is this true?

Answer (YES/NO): NO